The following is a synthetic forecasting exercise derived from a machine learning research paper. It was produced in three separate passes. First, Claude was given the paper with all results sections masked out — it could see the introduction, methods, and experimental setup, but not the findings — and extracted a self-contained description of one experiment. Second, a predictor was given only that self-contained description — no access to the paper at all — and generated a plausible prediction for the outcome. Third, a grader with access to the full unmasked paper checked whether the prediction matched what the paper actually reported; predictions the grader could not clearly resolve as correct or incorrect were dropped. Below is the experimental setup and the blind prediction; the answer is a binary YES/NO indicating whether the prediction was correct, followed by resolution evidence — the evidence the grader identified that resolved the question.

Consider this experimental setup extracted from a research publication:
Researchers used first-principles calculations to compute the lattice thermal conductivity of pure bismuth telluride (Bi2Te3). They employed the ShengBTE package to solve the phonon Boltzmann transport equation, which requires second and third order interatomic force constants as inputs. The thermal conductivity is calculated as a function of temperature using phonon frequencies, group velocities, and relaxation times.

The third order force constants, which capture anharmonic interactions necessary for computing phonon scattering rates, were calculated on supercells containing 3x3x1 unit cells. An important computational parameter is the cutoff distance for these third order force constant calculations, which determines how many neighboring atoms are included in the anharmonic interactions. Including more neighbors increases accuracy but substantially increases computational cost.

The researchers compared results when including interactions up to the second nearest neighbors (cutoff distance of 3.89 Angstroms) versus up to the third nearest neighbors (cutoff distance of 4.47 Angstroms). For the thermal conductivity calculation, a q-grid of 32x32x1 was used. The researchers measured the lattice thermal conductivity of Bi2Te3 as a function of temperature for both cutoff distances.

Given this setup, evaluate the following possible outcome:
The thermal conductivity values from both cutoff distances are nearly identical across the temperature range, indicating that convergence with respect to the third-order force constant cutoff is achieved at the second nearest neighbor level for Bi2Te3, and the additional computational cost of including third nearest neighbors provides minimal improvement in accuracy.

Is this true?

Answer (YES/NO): YES